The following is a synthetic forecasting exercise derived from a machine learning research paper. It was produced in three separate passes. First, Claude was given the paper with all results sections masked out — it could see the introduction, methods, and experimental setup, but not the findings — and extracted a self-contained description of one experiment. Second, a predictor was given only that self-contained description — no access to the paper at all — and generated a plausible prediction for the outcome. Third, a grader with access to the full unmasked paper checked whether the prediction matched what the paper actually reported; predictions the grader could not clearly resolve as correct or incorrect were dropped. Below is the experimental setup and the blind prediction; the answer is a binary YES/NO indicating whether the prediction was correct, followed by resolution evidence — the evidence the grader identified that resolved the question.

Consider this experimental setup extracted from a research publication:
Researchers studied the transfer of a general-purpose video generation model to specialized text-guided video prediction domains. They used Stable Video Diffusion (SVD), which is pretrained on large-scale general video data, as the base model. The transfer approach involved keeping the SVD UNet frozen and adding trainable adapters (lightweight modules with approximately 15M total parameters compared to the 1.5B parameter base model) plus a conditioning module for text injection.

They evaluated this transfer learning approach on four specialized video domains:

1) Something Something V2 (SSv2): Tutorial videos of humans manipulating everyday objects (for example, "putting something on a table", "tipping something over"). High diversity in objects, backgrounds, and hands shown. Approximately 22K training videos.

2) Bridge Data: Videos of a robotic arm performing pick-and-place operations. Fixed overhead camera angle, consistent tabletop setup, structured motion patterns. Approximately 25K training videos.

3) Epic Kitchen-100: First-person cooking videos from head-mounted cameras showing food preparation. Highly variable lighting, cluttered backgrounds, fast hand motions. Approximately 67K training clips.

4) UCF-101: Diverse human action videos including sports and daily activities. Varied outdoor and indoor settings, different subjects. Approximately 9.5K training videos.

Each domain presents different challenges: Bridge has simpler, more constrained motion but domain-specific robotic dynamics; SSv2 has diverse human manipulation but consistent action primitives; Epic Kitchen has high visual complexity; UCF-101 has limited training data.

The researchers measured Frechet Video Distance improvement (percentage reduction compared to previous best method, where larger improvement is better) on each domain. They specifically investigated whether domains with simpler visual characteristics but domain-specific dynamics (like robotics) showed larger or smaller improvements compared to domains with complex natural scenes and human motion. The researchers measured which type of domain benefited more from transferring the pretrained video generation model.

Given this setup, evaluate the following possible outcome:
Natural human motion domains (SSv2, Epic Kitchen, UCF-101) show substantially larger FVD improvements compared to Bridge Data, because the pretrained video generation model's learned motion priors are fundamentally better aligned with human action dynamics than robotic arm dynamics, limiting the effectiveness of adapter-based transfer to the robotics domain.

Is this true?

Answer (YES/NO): NO